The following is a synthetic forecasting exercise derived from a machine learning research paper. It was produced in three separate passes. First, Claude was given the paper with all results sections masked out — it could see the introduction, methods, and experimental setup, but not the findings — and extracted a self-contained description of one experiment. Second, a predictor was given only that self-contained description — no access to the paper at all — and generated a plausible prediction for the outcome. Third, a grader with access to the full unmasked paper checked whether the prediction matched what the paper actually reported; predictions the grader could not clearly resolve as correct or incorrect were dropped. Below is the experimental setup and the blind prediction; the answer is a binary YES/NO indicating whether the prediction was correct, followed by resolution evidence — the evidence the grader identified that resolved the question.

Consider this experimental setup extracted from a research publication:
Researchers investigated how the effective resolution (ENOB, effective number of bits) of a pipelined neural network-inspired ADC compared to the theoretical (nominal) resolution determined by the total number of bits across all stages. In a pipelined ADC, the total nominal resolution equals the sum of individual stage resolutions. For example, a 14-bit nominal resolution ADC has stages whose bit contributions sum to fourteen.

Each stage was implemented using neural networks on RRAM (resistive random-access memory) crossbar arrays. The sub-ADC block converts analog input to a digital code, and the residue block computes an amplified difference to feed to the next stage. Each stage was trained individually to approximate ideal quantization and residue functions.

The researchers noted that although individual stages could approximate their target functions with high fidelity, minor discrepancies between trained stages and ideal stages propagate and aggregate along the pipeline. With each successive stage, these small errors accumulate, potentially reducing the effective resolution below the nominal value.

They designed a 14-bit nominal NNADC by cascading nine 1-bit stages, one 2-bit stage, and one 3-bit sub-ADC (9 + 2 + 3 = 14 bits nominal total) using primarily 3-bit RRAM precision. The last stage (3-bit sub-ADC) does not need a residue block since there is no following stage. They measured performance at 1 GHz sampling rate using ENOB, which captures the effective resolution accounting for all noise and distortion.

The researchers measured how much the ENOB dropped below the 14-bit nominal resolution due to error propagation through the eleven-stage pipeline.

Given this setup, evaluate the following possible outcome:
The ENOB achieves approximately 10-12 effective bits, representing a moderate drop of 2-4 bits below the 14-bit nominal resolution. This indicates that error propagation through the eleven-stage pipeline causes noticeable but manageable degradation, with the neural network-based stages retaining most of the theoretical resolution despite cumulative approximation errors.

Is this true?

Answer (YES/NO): NO